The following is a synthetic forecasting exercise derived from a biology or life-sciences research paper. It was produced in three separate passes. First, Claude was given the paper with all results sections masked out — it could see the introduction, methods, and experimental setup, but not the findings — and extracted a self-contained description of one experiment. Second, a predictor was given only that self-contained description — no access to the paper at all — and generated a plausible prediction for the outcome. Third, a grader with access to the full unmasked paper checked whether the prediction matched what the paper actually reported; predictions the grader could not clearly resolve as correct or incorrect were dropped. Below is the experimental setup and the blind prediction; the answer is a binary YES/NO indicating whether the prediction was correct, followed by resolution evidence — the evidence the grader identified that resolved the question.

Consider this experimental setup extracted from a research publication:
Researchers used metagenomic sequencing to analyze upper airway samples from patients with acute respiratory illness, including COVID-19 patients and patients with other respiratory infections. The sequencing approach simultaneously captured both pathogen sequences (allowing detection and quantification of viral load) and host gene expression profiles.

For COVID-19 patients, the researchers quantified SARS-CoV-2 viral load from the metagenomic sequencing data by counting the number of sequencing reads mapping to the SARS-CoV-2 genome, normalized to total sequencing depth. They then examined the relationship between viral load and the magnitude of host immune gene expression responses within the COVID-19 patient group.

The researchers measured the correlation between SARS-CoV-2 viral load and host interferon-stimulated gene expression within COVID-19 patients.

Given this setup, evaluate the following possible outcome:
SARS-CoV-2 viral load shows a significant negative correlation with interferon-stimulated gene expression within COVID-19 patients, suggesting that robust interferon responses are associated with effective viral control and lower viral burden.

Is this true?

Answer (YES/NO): NO